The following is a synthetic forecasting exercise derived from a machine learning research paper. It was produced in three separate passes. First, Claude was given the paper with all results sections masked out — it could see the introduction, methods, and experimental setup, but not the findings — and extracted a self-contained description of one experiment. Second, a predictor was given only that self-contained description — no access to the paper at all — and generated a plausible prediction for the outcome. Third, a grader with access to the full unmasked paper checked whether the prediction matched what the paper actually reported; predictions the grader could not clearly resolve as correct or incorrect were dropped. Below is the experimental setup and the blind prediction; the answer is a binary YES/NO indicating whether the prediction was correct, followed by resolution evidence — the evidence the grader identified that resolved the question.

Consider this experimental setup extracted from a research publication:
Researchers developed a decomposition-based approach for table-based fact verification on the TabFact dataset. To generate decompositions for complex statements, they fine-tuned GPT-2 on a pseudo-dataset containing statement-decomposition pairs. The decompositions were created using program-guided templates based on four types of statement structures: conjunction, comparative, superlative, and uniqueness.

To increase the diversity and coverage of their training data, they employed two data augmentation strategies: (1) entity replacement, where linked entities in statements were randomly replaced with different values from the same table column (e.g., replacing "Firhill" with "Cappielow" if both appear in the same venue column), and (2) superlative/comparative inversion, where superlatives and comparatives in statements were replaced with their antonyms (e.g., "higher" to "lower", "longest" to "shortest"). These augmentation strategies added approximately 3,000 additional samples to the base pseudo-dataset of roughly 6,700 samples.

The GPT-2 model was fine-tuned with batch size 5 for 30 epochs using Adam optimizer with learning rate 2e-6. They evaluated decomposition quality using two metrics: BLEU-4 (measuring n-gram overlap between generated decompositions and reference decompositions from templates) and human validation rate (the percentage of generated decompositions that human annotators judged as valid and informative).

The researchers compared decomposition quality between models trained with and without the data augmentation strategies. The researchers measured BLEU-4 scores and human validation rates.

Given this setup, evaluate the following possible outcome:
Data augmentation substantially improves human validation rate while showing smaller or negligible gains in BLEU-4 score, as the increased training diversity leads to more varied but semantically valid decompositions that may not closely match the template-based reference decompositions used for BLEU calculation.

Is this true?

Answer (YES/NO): NO